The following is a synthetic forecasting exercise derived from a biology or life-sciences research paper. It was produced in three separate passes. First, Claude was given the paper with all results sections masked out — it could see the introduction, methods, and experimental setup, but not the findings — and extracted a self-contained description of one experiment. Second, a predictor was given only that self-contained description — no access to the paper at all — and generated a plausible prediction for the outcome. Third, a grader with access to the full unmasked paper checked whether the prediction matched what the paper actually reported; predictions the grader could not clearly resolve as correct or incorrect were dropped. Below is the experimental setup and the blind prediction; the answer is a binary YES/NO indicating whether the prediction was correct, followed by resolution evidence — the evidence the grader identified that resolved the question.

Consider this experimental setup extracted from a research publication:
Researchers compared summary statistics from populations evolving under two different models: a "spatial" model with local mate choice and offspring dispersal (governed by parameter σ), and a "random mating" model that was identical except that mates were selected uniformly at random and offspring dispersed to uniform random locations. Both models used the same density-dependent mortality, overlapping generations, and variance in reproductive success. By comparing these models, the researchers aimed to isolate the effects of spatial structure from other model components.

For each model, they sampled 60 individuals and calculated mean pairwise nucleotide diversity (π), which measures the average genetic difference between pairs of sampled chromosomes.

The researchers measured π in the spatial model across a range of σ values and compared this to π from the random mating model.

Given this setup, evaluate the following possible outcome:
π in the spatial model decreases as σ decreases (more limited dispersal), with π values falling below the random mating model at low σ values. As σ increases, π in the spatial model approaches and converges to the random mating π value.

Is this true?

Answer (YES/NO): NO